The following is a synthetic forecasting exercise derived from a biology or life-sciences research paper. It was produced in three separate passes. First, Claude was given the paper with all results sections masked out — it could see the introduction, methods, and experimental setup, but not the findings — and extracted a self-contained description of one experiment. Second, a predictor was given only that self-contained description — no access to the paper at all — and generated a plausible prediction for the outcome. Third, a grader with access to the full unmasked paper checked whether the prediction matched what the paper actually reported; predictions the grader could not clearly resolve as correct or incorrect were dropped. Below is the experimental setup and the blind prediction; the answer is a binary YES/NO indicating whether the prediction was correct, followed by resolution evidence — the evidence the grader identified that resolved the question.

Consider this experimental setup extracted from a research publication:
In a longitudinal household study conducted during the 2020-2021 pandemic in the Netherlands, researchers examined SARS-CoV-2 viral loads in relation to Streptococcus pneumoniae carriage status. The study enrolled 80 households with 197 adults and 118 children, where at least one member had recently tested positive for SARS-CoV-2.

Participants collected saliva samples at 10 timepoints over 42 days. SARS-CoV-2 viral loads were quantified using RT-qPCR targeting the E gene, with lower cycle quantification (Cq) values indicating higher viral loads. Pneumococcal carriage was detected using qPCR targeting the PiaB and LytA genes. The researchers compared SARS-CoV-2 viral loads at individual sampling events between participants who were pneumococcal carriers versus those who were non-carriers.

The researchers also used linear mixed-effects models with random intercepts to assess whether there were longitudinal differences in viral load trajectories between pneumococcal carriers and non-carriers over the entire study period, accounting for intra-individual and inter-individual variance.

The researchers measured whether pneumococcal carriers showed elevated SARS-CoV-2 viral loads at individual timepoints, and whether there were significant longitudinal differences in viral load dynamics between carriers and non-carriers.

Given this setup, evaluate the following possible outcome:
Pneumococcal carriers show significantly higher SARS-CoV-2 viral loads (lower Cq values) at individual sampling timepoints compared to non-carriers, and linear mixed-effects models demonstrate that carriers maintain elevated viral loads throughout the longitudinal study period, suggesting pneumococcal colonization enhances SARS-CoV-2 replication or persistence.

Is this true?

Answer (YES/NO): NO